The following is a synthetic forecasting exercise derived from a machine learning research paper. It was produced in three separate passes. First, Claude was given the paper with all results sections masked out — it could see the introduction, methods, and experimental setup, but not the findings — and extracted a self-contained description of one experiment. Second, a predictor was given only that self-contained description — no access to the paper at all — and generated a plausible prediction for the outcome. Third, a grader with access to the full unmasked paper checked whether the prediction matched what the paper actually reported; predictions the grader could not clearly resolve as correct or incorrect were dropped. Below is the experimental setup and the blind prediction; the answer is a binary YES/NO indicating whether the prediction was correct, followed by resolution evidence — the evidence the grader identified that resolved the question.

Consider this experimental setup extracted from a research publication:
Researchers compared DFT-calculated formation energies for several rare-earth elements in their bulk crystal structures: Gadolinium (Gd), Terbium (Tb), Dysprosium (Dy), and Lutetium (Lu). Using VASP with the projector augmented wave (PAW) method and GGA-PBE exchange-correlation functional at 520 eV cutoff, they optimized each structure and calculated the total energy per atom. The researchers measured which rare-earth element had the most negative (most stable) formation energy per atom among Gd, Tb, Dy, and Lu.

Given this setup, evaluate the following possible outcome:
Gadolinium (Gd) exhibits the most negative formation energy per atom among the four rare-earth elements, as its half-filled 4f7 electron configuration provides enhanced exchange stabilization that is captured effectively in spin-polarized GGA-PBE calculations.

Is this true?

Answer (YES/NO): NO